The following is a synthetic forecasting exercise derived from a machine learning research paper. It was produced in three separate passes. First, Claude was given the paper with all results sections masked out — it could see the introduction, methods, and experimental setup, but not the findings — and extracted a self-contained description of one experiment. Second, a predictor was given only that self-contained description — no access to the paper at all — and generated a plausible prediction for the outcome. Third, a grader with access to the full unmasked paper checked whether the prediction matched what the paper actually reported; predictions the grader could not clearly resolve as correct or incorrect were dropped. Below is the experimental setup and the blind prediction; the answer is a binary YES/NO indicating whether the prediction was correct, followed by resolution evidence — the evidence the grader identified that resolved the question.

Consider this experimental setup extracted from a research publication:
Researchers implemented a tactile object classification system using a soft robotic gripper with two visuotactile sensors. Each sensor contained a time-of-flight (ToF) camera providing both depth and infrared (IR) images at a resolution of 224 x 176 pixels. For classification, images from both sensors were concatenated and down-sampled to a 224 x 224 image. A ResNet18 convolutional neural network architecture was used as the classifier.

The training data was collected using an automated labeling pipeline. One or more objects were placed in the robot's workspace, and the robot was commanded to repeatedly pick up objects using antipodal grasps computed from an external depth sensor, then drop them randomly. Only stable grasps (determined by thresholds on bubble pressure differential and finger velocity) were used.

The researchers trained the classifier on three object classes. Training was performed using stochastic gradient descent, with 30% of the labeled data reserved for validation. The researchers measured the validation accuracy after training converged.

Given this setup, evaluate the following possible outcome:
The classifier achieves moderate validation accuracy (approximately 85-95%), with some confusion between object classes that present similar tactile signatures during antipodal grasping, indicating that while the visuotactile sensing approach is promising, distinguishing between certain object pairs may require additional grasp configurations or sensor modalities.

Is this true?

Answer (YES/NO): NO